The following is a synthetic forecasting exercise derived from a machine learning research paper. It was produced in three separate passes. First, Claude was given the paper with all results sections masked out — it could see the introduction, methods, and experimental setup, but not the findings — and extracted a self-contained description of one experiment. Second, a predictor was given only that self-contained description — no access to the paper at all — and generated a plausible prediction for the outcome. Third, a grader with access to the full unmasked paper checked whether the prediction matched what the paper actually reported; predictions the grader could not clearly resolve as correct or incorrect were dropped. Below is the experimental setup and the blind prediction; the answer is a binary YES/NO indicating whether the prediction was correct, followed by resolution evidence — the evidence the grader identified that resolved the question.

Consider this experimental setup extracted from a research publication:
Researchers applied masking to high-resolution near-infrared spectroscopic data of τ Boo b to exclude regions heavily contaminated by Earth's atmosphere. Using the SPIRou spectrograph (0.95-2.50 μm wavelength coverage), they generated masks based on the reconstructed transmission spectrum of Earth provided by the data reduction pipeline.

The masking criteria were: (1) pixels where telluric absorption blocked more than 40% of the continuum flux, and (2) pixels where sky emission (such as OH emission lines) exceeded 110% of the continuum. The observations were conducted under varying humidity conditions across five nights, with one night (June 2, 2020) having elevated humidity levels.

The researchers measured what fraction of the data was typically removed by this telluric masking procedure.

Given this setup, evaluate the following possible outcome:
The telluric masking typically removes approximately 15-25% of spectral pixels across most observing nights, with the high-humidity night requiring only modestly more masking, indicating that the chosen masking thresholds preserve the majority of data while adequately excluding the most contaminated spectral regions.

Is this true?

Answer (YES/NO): NO